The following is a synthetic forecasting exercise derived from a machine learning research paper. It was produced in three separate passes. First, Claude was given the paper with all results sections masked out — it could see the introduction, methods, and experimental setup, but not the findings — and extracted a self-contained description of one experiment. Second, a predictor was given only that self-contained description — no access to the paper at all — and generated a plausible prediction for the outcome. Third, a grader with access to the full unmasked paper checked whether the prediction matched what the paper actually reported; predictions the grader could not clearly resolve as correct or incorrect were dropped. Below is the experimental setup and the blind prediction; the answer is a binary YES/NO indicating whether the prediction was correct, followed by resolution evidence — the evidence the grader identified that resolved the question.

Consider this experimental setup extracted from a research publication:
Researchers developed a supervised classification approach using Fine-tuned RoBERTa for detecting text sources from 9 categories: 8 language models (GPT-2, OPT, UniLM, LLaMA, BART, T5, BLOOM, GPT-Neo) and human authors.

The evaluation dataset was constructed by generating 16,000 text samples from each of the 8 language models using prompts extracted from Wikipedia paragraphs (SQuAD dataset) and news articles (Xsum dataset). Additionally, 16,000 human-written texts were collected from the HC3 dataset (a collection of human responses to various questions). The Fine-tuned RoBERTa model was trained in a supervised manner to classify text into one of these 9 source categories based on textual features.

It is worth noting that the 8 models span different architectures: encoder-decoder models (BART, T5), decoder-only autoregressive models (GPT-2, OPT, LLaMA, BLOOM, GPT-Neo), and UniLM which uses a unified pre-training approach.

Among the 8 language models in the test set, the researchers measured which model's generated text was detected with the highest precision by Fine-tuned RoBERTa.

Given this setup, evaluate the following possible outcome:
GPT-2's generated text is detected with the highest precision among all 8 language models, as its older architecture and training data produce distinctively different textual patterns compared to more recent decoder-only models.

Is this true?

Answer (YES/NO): NO